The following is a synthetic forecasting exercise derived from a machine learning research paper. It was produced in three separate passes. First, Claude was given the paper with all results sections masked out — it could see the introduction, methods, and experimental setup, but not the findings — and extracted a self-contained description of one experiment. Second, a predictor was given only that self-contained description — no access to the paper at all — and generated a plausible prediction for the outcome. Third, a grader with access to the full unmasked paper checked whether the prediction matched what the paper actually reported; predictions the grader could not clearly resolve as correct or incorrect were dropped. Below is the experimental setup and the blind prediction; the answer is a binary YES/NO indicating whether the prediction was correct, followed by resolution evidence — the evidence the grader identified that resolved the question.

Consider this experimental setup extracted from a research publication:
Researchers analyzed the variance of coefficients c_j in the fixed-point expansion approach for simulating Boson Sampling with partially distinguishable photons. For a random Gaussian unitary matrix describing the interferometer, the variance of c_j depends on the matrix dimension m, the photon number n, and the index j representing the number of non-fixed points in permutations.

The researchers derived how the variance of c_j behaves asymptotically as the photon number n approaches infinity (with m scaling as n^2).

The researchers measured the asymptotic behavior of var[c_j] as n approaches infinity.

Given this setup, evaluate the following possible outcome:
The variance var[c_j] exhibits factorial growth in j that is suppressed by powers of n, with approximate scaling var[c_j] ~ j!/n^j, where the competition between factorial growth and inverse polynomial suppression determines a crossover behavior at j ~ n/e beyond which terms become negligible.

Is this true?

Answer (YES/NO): NO